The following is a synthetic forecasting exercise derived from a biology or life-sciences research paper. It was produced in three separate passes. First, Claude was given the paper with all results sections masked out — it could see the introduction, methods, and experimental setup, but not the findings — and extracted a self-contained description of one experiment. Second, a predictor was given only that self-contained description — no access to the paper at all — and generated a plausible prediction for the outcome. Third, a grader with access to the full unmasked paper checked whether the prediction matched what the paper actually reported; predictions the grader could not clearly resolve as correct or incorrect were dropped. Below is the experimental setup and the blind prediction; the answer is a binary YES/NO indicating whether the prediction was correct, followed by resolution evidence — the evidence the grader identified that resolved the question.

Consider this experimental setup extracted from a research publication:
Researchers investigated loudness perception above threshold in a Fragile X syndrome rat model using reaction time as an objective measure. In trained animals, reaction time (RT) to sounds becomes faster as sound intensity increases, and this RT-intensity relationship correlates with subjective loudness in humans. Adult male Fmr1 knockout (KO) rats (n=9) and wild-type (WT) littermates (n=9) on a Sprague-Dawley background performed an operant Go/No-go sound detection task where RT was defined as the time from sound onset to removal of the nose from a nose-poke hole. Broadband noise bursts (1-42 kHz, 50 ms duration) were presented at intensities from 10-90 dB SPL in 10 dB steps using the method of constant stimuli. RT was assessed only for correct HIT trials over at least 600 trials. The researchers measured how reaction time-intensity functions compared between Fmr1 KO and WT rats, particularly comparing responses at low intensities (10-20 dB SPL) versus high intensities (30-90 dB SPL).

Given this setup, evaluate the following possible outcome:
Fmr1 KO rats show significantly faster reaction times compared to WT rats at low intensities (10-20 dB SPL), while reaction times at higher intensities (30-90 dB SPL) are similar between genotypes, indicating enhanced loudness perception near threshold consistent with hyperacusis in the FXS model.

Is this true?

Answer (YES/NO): NO